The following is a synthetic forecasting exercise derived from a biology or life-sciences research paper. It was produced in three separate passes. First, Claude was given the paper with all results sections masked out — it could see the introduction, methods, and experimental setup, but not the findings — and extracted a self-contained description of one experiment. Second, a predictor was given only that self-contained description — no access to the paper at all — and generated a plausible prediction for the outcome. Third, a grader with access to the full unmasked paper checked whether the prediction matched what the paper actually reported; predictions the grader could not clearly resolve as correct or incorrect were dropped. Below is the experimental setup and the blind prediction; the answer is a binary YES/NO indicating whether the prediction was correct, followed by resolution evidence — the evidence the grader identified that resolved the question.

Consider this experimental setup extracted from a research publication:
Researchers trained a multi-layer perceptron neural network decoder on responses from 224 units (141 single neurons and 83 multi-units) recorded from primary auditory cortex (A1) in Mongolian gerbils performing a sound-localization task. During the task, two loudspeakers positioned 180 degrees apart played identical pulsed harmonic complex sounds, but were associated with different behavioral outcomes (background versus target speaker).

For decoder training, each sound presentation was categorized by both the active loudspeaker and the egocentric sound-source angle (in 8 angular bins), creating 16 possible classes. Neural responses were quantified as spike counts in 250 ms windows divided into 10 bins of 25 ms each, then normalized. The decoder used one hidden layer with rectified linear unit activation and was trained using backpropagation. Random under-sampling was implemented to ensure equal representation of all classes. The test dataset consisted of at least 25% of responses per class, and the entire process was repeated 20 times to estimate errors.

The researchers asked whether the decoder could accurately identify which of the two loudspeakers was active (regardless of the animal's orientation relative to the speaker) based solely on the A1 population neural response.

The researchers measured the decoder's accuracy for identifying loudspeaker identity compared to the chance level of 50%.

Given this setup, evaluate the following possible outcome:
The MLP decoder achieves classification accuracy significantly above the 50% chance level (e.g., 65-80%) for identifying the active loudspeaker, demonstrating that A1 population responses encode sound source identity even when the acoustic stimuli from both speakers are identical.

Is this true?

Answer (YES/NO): YES